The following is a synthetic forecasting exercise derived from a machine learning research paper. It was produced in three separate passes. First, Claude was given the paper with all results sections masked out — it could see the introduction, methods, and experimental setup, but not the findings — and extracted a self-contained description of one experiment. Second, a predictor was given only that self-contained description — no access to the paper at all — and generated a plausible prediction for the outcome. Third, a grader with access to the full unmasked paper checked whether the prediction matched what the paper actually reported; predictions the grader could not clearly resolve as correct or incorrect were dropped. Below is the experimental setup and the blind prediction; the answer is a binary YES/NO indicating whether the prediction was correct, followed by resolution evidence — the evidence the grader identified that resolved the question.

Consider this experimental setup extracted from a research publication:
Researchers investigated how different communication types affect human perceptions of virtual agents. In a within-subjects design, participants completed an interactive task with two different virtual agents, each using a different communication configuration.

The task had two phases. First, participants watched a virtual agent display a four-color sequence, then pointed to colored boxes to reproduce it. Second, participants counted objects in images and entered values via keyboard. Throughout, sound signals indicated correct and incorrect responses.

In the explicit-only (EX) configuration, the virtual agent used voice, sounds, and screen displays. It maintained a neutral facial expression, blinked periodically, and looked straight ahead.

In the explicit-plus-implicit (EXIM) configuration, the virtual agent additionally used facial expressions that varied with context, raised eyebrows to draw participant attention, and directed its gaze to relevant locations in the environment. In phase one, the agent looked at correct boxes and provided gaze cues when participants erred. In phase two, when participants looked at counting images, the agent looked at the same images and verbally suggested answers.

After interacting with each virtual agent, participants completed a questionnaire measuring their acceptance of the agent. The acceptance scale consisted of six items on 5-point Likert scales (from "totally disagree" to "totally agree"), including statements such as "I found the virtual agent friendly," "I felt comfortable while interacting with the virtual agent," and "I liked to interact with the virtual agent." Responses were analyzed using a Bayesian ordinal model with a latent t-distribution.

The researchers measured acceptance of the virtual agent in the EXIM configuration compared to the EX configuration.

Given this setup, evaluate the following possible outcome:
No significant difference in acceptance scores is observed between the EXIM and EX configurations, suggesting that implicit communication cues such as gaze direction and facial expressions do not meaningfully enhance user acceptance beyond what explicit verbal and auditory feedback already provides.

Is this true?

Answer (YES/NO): NO